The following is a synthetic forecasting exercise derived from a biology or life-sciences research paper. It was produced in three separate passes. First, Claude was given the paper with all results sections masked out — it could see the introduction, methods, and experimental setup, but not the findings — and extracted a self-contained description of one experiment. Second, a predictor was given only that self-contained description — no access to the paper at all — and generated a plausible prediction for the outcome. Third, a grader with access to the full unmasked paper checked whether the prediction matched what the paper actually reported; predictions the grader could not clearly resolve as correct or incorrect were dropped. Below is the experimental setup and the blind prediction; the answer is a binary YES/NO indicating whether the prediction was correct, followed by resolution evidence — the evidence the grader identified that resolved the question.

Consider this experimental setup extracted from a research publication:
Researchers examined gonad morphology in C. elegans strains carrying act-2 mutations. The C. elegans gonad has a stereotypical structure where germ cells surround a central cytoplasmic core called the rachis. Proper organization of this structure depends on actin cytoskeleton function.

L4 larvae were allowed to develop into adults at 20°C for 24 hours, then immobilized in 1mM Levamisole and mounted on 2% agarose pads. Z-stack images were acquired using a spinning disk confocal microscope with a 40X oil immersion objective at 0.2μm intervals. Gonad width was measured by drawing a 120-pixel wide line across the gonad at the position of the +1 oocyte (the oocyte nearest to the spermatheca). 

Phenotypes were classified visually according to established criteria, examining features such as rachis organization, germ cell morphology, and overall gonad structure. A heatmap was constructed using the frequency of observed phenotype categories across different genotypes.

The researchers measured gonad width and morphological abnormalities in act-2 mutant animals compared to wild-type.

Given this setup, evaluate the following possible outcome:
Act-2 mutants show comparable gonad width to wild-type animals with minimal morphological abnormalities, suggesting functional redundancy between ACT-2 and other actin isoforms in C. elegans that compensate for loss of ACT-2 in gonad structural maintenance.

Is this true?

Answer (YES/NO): NO